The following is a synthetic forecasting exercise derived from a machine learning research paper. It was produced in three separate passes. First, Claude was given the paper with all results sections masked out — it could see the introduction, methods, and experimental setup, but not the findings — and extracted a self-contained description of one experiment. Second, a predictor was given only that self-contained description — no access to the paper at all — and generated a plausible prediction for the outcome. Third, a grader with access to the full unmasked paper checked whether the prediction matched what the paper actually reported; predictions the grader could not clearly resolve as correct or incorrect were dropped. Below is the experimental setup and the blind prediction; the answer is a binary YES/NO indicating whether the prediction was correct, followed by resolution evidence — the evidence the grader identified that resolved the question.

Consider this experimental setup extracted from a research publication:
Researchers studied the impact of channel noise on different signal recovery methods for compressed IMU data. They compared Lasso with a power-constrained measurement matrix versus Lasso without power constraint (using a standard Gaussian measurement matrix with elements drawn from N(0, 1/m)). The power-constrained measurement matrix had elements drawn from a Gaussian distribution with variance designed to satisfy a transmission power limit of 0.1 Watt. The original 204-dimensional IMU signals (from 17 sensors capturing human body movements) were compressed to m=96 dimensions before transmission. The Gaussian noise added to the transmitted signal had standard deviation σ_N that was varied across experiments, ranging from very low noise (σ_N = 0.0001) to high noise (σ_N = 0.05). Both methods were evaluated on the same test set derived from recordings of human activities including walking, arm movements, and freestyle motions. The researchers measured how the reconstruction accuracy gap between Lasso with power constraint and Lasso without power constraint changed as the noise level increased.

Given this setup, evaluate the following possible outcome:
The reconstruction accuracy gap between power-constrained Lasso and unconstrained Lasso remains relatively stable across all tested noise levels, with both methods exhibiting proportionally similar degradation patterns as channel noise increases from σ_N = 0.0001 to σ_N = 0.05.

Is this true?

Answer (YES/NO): NO